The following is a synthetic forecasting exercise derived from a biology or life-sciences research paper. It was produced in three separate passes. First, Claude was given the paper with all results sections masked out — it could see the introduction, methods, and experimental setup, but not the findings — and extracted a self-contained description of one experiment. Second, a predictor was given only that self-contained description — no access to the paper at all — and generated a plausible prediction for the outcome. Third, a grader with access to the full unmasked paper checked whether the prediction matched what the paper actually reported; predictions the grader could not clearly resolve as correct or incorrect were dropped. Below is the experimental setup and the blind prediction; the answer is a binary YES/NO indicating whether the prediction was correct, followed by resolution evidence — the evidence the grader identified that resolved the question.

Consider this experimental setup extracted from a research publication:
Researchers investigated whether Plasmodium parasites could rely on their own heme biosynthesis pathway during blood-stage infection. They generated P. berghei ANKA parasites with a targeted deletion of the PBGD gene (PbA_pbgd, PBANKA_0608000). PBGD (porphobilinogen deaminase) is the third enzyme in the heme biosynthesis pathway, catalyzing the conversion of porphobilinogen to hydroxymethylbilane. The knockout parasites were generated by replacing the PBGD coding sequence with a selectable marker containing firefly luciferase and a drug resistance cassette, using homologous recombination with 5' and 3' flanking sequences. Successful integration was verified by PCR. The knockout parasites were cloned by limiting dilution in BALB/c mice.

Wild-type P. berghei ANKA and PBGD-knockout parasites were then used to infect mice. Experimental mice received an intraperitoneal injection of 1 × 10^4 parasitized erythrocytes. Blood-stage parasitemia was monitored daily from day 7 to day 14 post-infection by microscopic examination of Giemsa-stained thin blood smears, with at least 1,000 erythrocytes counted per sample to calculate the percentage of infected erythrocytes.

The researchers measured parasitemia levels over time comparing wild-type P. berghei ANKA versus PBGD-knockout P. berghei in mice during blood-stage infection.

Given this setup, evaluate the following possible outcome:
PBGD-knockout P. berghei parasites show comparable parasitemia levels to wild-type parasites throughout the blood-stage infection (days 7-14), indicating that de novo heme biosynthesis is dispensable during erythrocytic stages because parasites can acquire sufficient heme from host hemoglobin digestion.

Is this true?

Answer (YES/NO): YES